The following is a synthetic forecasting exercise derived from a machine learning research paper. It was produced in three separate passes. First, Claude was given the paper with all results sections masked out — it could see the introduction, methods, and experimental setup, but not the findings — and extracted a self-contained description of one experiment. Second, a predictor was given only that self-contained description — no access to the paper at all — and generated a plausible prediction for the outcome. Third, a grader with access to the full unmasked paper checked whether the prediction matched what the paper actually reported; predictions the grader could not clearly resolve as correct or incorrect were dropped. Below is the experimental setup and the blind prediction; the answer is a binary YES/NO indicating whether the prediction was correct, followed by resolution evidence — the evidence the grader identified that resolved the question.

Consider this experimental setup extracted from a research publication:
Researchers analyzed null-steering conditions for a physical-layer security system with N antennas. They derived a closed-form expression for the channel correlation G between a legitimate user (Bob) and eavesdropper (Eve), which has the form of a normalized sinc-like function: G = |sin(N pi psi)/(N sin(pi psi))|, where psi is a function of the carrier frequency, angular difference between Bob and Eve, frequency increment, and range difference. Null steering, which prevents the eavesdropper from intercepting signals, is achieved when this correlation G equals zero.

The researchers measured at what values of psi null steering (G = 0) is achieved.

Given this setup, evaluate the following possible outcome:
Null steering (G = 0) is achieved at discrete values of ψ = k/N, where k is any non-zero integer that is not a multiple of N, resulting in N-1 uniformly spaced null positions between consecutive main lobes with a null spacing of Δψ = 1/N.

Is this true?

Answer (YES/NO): YES